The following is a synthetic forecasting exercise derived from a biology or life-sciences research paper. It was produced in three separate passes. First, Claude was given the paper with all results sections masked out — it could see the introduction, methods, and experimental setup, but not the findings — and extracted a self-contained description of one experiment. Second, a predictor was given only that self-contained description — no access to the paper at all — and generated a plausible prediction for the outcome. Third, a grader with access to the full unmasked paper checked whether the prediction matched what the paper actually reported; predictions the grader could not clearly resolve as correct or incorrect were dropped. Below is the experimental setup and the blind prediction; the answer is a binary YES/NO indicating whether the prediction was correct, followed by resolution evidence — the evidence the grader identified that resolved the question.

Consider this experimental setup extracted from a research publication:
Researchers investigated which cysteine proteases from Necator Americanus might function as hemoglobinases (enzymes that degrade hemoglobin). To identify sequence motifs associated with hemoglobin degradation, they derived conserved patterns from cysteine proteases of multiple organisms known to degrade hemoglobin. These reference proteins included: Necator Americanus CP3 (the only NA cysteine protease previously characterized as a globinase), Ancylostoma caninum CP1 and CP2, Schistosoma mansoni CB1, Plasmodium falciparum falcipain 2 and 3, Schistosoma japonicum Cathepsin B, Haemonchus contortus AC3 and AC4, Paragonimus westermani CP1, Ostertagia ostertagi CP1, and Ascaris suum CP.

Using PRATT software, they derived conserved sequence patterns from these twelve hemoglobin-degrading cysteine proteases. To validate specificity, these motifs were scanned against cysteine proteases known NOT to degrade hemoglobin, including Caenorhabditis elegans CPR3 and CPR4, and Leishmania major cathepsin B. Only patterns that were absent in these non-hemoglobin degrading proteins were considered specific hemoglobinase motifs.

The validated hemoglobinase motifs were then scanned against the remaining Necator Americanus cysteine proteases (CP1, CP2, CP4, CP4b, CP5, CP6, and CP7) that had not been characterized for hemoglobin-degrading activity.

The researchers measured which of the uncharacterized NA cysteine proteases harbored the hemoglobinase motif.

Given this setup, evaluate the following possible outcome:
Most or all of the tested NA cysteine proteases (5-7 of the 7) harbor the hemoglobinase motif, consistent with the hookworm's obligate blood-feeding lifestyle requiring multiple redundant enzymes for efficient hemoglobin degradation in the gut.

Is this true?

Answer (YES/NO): NO